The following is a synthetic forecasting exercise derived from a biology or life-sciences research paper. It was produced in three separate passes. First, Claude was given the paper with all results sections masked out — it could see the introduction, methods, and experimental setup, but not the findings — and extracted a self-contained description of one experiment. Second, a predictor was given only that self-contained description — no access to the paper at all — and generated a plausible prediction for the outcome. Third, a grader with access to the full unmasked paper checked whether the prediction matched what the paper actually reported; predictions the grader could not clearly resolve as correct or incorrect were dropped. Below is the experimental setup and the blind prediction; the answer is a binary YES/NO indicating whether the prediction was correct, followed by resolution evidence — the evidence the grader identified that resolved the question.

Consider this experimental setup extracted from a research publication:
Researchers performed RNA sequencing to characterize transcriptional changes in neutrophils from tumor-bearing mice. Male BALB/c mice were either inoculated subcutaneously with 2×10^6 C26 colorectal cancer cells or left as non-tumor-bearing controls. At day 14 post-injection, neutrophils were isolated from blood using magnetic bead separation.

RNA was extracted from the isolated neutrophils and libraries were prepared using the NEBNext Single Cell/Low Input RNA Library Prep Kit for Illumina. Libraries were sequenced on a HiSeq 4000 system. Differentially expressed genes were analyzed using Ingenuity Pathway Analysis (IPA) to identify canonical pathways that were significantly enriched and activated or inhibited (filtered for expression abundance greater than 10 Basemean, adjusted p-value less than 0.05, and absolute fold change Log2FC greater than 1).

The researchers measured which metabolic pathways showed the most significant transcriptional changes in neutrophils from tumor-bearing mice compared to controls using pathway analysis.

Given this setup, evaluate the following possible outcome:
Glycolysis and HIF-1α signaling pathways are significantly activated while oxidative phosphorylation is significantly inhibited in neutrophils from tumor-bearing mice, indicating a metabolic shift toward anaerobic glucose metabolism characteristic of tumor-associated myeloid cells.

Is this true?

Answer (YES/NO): YES